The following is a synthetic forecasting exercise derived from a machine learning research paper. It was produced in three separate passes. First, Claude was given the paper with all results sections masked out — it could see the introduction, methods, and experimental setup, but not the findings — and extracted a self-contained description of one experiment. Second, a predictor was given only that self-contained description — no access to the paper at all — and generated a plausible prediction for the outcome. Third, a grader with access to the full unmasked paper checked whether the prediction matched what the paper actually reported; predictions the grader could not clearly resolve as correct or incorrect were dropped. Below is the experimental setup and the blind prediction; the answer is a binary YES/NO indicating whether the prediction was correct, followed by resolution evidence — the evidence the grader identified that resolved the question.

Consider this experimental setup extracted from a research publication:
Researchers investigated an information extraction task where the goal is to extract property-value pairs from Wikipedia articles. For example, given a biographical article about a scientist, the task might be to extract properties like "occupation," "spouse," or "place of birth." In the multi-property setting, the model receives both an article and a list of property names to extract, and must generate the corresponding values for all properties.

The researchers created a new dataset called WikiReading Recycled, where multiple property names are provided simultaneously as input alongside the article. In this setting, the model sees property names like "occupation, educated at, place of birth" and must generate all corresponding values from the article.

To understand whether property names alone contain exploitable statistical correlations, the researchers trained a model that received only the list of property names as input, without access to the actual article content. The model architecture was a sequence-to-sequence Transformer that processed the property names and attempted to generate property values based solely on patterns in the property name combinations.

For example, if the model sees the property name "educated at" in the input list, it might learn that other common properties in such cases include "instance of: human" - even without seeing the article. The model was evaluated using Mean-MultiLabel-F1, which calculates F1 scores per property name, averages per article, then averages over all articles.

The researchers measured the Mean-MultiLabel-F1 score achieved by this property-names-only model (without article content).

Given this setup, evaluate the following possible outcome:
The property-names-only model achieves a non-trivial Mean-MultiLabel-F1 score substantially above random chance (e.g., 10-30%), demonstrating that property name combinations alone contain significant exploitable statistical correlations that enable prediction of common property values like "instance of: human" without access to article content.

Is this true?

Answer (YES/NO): YES